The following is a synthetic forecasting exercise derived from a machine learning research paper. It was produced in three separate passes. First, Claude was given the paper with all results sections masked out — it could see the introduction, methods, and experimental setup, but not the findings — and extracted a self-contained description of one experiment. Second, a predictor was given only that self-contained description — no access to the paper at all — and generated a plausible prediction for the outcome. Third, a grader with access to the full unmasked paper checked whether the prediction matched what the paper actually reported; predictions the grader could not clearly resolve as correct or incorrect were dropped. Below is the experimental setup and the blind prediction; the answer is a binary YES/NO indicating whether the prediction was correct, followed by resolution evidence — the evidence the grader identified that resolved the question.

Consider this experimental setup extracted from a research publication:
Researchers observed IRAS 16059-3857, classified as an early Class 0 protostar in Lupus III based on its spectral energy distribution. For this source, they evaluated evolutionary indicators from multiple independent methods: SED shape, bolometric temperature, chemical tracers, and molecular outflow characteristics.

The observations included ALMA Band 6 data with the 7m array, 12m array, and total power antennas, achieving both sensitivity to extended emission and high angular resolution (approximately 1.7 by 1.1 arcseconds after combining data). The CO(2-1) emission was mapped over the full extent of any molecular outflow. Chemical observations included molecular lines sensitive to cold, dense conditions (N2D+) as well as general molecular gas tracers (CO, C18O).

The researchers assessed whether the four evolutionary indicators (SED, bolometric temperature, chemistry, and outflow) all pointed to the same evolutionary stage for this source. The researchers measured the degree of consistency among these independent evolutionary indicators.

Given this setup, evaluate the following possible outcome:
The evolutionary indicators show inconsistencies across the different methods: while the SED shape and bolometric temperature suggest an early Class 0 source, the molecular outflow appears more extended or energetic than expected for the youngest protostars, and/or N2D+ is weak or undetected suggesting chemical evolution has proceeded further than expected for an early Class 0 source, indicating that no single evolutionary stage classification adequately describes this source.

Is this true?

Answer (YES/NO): NO